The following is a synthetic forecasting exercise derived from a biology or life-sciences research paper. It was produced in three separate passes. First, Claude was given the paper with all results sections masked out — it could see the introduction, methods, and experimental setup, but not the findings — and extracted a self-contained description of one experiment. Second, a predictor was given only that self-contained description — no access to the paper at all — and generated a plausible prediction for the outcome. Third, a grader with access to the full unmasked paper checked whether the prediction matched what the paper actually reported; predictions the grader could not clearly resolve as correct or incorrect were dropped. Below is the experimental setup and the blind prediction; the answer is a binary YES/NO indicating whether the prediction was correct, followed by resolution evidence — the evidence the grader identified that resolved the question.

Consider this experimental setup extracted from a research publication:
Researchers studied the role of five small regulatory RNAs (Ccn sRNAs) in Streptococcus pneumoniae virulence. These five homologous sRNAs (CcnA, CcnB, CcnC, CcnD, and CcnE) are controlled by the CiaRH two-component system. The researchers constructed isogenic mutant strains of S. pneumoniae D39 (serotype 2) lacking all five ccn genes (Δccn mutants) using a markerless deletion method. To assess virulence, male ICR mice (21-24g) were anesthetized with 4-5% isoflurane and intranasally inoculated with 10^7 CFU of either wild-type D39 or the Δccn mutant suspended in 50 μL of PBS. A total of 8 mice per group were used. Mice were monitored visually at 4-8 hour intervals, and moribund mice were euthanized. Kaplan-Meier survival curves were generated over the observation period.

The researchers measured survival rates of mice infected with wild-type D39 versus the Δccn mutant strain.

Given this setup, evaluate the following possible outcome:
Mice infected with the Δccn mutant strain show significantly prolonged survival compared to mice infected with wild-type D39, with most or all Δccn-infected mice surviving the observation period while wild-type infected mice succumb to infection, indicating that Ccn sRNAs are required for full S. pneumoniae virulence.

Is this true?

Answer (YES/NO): NO